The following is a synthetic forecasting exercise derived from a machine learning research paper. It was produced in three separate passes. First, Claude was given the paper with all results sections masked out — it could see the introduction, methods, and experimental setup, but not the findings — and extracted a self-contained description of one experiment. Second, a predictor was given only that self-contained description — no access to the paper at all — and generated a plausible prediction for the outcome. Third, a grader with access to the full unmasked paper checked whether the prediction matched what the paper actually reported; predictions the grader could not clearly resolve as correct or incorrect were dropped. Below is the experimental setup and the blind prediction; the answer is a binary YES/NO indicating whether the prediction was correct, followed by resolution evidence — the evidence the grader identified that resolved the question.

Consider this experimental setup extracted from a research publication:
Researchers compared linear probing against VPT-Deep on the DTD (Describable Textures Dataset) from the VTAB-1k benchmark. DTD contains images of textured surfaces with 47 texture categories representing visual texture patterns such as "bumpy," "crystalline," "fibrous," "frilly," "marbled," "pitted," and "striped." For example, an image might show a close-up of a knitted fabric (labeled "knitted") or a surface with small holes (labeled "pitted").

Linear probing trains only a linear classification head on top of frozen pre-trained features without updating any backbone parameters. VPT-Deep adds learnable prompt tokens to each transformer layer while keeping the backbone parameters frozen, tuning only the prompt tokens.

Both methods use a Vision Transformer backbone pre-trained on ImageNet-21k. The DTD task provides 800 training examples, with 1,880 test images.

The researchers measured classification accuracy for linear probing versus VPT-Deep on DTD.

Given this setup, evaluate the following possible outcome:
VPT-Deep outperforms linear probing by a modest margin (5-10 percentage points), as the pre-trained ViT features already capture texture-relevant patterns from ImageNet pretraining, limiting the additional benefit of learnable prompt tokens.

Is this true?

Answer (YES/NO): NO